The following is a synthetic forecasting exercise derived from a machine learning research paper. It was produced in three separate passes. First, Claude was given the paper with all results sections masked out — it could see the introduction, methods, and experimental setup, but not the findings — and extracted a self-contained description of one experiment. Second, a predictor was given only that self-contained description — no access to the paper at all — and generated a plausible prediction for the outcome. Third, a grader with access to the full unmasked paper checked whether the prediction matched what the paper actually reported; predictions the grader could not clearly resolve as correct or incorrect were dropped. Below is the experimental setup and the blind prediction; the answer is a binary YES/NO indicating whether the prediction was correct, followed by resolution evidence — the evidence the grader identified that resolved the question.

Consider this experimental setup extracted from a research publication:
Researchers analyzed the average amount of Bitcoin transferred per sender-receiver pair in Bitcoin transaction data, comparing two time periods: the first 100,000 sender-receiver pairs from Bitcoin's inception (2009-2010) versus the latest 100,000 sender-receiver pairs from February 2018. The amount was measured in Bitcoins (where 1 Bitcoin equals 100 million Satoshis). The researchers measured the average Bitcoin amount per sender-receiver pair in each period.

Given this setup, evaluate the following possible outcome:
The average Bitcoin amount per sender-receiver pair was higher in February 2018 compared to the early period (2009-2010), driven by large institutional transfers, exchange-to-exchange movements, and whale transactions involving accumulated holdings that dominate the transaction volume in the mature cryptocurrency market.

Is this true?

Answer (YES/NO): NO